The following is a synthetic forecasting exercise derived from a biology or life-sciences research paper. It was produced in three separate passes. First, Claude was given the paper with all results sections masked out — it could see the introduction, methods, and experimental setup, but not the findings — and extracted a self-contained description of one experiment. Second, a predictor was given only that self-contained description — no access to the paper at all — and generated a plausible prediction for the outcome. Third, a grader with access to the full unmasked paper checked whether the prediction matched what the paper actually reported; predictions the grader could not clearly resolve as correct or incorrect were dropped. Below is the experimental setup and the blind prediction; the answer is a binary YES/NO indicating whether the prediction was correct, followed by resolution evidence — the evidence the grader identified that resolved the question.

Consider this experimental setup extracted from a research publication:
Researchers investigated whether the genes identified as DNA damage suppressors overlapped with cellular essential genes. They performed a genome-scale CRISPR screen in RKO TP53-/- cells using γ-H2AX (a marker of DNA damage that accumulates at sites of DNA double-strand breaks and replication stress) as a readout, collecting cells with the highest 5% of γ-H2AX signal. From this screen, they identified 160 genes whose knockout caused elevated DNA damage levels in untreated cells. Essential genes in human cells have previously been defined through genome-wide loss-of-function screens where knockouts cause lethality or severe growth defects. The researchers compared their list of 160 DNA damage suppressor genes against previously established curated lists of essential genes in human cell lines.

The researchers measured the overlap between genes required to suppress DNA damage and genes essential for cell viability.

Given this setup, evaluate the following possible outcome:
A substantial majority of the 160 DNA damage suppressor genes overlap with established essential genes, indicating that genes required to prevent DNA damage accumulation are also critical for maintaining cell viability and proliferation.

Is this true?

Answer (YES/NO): YES